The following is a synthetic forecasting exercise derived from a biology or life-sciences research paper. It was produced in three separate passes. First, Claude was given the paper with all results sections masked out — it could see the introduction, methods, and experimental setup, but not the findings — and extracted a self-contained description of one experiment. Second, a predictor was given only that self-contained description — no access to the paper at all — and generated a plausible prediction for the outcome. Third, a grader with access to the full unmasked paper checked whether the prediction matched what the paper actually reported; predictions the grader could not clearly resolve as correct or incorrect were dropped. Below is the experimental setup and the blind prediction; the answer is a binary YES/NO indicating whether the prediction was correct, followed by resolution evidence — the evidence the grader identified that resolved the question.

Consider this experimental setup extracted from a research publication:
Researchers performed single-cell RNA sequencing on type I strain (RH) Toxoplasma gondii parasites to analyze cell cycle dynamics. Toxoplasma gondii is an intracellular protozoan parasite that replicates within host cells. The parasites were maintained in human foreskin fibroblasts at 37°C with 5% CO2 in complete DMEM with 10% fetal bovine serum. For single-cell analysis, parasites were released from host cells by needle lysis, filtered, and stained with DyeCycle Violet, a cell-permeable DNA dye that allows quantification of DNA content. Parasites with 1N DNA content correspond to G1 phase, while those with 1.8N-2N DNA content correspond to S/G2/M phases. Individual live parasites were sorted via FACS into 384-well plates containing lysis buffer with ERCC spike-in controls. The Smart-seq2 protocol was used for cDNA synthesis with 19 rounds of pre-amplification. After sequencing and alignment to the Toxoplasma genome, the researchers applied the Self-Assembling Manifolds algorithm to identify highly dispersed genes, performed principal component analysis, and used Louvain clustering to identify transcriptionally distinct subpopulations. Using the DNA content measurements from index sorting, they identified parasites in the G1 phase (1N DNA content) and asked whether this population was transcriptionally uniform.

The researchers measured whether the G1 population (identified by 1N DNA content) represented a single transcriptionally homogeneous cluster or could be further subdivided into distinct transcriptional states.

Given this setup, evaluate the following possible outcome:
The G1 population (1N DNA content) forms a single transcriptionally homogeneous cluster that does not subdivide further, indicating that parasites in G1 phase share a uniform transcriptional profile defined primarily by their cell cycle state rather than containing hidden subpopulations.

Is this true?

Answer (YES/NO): NO